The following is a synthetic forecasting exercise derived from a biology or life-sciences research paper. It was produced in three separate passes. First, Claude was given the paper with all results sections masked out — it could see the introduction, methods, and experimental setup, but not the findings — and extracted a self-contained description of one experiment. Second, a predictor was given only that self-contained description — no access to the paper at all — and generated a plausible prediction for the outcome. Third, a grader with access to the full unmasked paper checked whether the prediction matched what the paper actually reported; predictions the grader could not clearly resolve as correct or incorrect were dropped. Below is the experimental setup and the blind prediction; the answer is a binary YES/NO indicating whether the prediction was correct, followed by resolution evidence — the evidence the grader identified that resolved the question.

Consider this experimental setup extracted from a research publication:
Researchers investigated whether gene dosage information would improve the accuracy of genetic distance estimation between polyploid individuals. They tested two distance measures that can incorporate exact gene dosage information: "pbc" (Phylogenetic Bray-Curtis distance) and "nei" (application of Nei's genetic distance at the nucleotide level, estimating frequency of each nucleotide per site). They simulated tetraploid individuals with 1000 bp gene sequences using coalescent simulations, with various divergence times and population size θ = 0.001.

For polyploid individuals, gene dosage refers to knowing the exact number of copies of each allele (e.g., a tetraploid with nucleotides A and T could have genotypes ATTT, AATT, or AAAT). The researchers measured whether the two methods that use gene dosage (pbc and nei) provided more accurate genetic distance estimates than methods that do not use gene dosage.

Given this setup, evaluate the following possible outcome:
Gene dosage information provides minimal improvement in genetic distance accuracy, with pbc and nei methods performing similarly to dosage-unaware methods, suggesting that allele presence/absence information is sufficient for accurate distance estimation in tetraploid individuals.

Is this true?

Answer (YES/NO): NO